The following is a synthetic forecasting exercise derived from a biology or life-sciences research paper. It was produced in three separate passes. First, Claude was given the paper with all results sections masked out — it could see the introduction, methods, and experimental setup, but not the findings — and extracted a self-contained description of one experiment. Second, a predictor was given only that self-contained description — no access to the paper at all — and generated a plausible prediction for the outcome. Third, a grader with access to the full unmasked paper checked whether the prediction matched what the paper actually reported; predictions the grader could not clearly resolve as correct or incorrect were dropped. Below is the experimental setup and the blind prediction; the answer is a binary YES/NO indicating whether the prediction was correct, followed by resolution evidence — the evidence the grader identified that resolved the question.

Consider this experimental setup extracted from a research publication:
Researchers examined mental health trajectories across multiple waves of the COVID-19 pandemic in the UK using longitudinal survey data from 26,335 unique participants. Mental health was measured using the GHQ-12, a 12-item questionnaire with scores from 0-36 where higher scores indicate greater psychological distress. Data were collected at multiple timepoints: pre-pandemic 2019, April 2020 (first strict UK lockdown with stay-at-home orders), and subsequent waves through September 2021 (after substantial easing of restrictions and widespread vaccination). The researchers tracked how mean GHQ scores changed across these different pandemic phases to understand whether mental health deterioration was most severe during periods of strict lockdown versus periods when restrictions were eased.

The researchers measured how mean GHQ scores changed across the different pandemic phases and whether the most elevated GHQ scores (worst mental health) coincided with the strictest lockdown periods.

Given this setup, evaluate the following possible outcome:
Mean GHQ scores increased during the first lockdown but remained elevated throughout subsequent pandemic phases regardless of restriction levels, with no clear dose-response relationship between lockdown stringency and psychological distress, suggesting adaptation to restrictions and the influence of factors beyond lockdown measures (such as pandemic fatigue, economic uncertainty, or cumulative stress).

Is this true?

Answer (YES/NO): NO